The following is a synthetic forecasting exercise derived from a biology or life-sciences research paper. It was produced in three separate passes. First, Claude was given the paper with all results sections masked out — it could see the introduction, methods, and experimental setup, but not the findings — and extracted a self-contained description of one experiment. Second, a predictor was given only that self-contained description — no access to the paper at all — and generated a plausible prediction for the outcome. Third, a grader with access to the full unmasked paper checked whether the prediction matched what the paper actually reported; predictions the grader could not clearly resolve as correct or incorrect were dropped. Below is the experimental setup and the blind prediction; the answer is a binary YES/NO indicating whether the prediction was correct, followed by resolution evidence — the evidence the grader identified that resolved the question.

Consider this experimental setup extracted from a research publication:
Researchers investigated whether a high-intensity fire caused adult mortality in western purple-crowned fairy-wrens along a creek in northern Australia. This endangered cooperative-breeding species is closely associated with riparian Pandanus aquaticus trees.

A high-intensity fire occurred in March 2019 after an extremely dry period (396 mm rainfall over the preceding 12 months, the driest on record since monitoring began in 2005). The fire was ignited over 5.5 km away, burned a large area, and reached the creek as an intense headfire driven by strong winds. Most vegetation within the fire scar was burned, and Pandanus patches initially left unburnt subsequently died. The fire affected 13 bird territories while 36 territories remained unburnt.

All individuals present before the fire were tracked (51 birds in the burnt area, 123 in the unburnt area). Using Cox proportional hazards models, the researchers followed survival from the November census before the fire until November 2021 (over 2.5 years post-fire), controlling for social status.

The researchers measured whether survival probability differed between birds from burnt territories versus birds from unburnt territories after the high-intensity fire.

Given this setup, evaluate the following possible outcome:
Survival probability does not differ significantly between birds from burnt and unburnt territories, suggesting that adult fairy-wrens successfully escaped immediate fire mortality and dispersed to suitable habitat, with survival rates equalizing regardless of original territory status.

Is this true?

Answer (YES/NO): NO